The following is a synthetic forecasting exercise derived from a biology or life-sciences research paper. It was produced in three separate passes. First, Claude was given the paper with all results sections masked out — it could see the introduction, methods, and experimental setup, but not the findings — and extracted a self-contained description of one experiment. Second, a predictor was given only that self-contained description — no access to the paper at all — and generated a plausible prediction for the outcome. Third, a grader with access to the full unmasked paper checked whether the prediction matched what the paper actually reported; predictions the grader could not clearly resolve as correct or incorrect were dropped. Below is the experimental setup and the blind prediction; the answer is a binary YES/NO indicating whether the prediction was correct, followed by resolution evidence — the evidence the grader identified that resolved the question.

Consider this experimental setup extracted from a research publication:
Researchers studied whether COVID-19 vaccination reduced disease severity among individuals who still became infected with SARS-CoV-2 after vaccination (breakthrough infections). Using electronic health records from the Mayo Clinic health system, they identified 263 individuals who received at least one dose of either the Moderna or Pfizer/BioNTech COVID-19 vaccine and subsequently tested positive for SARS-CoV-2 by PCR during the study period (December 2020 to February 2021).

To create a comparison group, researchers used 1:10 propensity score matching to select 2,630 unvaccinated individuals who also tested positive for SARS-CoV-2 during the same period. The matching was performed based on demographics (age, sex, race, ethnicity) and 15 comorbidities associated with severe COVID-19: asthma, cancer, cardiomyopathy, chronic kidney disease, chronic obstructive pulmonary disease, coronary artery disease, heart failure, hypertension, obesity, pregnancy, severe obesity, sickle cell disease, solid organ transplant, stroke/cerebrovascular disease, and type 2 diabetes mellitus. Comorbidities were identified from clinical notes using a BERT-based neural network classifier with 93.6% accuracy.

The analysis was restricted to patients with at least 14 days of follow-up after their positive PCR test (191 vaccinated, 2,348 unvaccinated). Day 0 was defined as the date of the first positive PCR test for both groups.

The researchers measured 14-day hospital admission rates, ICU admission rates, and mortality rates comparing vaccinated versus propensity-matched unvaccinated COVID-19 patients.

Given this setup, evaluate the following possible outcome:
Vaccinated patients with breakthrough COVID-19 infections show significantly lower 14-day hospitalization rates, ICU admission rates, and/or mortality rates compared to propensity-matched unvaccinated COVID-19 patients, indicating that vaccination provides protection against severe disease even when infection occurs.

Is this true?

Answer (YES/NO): YES